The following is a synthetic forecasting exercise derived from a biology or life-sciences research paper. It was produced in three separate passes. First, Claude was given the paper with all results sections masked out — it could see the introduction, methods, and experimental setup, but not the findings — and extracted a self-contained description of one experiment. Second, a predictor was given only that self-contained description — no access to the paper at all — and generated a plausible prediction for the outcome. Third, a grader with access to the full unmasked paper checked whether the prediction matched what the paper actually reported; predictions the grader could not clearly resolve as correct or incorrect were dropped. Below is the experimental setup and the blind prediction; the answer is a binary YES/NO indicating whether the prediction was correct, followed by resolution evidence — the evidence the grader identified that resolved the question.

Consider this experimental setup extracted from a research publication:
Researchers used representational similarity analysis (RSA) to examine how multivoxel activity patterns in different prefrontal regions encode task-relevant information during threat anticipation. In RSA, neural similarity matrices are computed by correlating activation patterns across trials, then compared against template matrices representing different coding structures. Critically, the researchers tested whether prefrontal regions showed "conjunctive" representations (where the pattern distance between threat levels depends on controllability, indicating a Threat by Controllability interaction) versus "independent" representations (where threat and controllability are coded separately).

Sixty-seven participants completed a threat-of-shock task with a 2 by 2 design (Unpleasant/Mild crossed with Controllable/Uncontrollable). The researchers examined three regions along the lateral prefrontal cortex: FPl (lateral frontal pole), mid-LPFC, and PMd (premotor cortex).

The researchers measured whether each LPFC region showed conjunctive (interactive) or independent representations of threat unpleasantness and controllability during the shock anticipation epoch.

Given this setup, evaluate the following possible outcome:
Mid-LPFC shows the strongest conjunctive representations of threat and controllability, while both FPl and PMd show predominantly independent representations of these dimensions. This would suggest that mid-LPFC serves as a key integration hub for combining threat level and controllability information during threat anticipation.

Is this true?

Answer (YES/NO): NO